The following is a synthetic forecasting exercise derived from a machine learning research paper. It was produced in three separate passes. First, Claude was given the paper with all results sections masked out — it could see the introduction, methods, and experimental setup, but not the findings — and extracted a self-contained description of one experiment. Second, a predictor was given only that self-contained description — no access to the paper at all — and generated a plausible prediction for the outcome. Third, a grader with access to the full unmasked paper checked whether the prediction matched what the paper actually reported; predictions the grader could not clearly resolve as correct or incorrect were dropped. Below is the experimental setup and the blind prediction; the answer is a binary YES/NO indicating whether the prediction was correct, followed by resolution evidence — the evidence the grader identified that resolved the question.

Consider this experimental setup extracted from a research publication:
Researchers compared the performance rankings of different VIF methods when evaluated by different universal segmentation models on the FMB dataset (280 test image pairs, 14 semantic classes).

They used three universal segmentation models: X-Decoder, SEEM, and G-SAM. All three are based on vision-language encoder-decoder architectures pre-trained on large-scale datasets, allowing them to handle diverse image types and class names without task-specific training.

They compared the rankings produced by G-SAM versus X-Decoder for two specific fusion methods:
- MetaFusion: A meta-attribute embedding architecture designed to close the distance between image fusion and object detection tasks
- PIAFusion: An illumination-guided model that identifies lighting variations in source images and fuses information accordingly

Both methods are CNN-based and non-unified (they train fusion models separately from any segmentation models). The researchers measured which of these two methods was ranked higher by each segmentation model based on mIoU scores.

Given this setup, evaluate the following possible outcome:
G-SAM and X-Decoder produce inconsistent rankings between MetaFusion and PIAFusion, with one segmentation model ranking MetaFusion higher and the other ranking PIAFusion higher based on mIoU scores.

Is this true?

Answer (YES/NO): YES